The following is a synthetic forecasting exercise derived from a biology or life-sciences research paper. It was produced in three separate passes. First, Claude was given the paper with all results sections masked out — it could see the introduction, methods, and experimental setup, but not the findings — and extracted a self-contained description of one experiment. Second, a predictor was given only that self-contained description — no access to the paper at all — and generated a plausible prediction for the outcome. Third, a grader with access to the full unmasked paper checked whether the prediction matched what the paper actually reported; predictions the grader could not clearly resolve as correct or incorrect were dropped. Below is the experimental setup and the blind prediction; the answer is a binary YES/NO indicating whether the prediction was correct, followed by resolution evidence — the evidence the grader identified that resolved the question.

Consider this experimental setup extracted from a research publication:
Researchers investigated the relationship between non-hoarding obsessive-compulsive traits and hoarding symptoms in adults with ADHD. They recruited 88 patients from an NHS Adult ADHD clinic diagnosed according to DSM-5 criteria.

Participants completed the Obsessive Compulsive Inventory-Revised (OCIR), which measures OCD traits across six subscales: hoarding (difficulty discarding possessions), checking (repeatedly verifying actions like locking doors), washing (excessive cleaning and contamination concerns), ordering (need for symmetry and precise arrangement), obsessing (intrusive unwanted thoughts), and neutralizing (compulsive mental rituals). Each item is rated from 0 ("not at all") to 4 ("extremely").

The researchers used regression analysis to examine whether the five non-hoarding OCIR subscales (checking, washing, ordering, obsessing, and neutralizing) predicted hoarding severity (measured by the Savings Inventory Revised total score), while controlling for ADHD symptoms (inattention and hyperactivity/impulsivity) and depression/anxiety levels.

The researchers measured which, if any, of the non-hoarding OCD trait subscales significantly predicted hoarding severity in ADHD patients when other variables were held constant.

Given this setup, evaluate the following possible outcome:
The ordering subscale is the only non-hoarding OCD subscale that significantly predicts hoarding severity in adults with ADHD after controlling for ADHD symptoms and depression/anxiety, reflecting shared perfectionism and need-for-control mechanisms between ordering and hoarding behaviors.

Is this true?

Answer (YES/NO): NO